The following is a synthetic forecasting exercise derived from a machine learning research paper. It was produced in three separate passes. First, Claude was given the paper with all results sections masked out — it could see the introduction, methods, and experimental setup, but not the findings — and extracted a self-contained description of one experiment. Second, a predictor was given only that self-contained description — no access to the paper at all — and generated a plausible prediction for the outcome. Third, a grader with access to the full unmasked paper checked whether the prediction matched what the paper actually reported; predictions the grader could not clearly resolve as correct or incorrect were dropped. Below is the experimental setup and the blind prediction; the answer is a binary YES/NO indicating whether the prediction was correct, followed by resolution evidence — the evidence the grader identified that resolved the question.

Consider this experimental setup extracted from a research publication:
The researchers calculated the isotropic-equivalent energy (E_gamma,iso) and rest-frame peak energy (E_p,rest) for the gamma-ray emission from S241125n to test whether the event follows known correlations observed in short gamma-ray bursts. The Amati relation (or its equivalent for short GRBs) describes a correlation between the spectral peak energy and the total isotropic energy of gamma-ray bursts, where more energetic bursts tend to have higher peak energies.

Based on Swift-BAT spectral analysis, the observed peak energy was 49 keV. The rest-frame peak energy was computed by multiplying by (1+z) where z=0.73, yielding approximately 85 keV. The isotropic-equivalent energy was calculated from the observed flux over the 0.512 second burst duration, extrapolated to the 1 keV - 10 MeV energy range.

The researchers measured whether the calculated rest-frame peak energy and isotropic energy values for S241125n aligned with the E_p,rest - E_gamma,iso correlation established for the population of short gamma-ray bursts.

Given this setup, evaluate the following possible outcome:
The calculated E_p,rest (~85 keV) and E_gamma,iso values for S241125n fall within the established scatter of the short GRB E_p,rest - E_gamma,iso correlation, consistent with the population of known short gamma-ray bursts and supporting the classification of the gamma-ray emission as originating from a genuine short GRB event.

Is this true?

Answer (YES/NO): YES